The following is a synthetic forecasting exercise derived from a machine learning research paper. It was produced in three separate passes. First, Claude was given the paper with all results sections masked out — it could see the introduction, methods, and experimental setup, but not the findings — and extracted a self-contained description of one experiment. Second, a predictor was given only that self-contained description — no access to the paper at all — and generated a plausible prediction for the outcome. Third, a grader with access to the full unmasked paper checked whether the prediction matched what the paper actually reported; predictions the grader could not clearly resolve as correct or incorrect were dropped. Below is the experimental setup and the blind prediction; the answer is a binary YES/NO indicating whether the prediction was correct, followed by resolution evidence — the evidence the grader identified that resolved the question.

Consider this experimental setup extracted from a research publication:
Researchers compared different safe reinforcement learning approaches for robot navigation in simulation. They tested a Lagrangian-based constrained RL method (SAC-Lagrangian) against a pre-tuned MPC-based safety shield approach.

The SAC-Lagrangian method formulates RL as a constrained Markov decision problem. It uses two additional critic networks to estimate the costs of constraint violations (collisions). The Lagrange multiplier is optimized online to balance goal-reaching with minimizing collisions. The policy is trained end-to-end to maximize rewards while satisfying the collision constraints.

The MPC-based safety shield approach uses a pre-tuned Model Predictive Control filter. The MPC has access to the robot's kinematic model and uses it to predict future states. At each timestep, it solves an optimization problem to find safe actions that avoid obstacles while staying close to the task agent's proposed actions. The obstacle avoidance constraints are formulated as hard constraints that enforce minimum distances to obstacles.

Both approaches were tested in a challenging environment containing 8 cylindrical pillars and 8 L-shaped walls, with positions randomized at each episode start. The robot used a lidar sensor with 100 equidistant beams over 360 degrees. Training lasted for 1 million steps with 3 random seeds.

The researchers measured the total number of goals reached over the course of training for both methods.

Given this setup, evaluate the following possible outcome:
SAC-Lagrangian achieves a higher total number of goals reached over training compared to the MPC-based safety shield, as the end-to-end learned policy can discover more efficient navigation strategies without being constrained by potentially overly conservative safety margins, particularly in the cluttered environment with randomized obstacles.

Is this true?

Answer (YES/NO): YES